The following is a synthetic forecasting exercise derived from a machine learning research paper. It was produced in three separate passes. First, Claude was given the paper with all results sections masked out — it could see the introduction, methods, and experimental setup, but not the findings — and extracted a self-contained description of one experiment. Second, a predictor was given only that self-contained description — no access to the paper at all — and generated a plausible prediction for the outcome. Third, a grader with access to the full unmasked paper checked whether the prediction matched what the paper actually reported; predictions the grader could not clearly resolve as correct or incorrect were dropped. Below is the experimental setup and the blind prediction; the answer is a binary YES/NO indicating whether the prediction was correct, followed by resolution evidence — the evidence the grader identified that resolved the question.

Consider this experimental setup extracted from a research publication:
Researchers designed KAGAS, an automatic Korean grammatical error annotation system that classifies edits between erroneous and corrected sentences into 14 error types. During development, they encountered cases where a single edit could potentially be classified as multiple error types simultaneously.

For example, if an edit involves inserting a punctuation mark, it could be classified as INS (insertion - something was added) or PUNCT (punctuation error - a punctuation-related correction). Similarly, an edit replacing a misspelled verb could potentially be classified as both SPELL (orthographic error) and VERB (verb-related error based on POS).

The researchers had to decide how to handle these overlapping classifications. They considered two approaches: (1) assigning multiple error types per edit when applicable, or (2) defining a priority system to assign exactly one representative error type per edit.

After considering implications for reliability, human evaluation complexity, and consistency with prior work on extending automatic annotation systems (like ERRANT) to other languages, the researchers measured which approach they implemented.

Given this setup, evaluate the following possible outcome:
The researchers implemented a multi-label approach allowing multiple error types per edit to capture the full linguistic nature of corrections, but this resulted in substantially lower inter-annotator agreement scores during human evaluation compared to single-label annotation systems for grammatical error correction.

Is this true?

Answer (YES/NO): NO